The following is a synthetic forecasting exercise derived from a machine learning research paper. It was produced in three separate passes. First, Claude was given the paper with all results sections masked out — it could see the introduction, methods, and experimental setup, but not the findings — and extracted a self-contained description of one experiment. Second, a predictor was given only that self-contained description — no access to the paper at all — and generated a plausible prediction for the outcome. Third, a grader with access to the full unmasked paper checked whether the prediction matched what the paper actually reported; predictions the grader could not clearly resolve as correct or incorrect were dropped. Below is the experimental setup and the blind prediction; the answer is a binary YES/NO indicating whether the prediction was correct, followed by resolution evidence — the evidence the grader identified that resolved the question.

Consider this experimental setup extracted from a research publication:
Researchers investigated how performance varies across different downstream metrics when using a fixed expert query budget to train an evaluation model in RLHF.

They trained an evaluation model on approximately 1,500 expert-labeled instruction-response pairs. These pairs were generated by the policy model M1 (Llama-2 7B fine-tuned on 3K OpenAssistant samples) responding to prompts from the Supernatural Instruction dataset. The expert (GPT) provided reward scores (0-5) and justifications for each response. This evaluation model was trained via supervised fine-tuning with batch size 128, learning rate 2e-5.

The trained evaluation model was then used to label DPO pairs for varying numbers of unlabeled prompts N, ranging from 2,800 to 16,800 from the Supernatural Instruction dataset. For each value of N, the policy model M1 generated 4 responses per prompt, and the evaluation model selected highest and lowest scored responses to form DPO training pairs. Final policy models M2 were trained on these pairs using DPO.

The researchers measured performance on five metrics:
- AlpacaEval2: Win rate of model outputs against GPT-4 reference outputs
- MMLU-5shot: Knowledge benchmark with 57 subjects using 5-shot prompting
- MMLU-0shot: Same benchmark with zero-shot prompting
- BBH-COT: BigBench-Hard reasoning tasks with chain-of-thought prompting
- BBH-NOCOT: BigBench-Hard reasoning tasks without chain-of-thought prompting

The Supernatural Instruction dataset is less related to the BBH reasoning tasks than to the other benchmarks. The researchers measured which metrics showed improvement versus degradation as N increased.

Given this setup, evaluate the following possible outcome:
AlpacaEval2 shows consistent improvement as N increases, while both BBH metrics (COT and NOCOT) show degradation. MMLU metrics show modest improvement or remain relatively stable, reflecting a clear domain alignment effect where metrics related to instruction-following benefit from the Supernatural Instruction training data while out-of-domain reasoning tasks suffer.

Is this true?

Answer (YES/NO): NO